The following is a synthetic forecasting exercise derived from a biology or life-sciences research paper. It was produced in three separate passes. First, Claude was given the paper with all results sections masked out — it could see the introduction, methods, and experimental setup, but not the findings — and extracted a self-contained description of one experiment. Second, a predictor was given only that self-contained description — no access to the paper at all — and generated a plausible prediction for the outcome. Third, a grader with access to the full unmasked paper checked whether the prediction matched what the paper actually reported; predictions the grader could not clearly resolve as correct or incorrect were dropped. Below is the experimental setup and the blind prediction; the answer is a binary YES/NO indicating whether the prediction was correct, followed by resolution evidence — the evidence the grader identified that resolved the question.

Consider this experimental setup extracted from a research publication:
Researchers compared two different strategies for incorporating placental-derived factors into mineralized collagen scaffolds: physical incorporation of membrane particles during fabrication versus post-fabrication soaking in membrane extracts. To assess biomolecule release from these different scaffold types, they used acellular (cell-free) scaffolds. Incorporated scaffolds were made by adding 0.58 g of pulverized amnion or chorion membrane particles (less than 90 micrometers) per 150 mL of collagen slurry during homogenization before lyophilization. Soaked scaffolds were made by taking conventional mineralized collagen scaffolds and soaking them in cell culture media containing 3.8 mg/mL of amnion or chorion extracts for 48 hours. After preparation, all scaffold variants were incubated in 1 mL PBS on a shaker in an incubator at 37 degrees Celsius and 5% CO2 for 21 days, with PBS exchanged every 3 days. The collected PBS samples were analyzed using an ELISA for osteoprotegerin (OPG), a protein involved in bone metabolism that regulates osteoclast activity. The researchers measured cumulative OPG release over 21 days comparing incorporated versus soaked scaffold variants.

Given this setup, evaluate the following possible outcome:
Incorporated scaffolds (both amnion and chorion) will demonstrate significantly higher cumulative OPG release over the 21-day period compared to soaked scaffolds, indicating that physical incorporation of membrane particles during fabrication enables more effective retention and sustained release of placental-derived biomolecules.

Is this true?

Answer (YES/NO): NO